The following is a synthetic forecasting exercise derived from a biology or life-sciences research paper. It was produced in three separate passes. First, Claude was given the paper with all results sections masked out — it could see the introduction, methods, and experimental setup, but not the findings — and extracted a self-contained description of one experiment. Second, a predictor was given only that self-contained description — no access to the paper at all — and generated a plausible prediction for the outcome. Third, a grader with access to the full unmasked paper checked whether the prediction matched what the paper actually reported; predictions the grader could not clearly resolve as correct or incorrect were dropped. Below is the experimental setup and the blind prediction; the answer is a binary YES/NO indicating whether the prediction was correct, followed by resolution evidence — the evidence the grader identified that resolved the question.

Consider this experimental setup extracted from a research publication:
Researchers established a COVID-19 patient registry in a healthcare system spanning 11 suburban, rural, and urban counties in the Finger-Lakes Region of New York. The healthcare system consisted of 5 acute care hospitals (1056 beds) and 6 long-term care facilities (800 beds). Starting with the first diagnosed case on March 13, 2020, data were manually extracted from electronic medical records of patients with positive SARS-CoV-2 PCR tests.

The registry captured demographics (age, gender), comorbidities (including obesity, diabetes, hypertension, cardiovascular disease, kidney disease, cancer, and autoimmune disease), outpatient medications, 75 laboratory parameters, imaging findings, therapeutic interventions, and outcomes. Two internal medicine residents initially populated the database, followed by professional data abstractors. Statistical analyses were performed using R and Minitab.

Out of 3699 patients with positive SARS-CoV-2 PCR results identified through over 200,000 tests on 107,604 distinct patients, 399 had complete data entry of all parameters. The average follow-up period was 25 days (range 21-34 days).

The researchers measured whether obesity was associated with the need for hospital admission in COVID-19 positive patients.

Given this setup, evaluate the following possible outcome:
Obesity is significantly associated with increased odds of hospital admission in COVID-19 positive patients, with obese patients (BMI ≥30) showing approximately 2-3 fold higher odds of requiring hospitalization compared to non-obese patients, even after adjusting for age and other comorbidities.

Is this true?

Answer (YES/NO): NO